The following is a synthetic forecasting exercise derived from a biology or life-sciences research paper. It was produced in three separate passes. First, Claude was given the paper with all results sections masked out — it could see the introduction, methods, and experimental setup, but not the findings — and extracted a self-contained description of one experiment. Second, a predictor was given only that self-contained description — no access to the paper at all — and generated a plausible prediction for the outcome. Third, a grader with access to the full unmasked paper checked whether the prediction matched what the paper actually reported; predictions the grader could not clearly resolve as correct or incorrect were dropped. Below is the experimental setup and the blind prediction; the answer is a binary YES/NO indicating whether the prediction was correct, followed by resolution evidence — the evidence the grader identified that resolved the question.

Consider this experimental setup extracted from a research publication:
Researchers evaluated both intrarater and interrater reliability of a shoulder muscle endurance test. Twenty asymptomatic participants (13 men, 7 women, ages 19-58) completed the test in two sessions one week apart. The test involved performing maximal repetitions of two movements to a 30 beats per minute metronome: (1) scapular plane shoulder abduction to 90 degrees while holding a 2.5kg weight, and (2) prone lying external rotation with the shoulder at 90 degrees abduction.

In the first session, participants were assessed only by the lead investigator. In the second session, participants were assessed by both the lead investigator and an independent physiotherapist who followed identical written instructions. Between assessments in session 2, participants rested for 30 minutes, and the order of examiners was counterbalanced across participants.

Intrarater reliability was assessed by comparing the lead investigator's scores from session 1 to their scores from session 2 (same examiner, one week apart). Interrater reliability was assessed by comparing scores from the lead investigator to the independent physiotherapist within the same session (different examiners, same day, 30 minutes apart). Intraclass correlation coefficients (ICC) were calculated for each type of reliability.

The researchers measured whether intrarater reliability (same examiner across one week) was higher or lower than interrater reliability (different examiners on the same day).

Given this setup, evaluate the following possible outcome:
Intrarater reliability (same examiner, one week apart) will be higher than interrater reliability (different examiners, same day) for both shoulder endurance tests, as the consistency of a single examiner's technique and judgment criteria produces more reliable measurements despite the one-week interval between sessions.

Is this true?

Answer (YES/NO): NO